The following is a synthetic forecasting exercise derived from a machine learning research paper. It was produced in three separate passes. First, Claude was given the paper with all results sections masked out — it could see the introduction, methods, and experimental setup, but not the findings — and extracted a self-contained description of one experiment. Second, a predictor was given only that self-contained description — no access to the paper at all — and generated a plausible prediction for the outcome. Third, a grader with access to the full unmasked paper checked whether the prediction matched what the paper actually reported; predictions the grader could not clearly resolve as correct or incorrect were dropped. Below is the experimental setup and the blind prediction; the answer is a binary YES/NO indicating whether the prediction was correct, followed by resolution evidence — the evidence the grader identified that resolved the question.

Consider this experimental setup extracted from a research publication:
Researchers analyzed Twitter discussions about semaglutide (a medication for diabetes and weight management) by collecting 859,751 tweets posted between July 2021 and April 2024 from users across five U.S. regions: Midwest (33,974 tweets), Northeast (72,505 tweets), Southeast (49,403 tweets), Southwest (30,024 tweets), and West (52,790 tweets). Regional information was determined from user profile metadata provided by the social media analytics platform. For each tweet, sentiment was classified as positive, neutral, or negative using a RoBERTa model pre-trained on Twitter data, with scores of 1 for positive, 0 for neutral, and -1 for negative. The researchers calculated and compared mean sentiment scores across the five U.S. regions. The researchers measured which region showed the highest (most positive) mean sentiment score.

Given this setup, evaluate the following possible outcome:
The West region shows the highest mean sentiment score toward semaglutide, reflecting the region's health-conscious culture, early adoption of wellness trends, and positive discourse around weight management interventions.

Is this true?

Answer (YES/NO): NO